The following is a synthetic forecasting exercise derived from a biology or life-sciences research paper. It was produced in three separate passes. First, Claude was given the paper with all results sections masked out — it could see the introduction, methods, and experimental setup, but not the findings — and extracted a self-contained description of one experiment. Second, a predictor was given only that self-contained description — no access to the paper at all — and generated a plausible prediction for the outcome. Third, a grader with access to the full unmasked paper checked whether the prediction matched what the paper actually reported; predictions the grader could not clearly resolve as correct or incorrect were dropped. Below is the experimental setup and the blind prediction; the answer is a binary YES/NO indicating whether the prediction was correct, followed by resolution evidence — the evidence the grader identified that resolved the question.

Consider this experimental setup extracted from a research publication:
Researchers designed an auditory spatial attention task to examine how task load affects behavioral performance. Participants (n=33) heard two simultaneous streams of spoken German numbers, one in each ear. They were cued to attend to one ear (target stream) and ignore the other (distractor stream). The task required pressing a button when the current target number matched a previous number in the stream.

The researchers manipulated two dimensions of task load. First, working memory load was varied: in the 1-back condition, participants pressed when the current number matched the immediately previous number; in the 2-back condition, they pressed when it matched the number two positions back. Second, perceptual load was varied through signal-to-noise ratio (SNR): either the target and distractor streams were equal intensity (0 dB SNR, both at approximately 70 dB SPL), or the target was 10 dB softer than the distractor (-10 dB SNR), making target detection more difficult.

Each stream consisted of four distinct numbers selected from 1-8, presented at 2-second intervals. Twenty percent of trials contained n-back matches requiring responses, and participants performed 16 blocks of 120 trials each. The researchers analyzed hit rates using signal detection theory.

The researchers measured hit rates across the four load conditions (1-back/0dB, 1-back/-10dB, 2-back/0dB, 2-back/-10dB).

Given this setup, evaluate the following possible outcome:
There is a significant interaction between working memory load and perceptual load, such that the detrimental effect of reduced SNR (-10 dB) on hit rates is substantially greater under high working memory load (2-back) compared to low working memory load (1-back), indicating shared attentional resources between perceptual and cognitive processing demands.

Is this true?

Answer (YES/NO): NO